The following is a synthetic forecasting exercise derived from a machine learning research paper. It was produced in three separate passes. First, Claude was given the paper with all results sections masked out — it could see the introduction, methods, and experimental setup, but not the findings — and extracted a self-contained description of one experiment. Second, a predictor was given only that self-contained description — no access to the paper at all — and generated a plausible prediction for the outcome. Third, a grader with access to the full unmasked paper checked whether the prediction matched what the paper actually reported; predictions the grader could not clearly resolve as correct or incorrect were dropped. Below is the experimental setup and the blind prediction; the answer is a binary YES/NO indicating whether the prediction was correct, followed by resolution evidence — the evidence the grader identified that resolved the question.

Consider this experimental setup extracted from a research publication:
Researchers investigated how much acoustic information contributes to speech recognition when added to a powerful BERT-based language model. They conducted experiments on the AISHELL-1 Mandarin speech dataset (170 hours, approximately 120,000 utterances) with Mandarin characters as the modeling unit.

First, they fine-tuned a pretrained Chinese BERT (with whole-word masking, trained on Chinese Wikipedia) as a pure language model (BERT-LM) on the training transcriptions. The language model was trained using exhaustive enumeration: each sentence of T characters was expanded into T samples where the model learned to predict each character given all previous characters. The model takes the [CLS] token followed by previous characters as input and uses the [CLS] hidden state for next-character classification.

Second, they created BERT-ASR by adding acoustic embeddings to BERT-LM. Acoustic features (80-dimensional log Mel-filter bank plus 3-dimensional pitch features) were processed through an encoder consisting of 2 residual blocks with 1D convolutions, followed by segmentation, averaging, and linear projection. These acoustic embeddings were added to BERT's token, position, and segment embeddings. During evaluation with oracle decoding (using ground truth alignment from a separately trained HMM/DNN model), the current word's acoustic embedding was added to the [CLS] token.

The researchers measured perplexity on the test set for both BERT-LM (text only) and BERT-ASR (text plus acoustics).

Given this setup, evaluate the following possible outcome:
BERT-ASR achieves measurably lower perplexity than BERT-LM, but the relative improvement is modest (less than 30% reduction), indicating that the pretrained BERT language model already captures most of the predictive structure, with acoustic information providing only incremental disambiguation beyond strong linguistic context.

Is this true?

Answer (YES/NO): NO